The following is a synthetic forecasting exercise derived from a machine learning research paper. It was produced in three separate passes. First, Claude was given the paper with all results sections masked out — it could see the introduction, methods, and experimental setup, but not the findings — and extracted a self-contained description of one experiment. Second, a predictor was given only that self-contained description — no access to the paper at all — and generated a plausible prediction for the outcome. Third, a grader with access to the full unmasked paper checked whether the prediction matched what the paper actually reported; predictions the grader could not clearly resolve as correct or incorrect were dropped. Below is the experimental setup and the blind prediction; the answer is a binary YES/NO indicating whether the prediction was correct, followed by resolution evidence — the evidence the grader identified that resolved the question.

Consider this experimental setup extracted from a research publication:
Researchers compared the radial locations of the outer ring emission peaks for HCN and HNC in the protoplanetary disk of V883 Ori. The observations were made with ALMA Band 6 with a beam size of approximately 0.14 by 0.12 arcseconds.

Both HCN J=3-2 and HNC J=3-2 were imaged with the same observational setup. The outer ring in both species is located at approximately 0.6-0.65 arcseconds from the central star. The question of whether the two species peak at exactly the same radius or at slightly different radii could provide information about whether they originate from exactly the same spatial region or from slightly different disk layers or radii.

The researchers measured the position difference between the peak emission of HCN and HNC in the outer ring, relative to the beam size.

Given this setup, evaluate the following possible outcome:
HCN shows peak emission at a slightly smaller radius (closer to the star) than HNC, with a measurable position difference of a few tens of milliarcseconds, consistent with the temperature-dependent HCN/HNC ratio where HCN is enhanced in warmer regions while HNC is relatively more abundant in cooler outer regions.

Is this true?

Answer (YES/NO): NO